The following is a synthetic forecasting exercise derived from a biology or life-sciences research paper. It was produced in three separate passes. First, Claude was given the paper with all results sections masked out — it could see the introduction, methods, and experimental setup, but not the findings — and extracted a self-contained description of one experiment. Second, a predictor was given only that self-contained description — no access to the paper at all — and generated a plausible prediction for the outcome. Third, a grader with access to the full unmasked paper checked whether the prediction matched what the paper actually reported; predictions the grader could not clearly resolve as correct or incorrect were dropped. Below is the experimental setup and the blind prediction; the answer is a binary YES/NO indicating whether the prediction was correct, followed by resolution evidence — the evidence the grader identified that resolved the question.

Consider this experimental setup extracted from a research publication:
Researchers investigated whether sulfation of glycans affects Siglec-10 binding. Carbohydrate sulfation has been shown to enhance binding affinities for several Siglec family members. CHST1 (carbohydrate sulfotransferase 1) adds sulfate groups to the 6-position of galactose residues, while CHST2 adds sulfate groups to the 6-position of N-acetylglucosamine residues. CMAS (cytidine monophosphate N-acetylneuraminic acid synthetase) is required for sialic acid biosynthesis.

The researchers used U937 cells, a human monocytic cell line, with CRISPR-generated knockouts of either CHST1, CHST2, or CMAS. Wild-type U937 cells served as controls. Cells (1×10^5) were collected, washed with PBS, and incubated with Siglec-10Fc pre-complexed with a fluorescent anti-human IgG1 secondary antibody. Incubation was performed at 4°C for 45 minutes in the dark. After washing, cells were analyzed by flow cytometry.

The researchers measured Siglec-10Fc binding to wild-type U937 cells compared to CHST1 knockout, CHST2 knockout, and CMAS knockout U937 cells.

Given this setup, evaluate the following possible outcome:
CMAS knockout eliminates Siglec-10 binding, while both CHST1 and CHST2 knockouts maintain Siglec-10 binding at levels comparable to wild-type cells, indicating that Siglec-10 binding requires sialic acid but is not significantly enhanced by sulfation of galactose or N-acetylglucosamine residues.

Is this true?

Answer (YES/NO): NO